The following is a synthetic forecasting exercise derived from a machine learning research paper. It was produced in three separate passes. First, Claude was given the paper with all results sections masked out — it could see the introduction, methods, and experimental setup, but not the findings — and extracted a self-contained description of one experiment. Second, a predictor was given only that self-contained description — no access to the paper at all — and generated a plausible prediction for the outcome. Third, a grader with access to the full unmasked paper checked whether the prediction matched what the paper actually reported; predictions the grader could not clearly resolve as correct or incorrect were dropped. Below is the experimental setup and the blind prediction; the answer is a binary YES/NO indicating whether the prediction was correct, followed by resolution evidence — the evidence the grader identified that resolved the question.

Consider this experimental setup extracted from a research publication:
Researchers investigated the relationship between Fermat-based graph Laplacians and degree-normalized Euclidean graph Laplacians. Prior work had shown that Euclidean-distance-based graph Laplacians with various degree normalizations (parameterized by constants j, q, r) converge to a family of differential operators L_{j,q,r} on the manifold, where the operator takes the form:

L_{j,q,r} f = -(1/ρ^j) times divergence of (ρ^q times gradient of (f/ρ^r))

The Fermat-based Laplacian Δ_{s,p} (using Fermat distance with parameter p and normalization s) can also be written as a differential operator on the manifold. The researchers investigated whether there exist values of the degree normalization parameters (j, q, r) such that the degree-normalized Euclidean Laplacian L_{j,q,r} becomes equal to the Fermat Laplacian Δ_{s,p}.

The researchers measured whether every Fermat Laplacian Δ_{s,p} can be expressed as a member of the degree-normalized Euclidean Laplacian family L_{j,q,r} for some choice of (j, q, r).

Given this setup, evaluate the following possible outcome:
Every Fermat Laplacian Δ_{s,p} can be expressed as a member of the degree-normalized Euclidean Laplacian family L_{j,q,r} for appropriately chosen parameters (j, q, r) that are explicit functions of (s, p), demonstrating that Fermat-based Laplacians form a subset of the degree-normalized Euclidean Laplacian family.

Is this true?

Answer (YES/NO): YES